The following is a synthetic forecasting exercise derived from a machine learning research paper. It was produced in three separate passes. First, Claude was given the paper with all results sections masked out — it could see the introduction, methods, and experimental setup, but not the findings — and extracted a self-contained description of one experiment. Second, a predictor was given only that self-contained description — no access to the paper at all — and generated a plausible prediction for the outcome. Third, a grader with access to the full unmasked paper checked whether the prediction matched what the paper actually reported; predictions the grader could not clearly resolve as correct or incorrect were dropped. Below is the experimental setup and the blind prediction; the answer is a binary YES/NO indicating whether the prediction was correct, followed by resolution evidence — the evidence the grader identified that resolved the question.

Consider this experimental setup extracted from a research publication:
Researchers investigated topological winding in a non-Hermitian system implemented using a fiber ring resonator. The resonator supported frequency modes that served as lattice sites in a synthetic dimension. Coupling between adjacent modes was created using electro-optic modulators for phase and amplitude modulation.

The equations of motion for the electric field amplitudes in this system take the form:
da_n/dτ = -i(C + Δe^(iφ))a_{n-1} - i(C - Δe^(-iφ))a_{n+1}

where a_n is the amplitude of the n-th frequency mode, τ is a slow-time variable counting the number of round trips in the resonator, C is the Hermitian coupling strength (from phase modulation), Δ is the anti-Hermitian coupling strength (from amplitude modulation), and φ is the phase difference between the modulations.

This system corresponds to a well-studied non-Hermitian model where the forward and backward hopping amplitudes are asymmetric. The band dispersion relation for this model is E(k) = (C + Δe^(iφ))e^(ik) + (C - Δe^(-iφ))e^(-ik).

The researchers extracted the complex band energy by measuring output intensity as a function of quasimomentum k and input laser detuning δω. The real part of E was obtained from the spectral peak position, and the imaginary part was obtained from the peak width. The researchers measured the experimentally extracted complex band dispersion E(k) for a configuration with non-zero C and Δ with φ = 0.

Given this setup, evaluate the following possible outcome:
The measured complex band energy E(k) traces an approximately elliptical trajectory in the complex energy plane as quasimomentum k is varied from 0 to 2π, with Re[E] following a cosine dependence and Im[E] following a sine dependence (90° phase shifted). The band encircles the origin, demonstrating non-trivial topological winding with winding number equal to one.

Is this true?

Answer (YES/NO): NO